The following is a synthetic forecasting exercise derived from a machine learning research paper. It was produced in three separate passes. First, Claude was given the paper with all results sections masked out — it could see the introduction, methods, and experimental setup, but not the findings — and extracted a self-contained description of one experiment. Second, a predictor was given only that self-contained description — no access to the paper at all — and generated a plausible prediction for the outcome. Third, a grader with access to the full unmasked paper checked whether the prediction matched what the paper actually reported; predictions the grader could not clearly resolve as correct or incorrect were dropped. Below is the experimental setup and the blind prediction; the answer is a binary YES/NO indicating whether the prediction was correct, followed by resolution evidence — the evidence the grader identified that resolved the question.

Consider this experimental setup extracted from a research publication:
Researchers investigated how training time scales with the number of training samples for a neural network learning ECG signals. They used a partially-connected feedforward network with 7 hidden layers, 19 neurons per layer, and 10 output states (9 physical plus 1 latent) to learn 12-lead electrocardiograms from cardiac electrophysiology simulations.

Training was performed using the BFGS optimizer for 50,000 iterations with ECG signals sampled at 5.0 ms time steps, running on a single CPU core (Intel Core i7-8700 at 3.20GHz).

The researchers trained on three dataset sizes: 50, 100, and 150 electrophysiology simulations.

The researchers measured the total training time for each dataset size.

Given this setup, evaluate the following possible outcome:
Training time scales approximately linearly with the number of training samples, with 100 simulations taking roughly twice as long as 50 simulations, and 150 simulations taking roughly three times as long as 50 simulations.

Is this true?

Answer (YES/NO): YES